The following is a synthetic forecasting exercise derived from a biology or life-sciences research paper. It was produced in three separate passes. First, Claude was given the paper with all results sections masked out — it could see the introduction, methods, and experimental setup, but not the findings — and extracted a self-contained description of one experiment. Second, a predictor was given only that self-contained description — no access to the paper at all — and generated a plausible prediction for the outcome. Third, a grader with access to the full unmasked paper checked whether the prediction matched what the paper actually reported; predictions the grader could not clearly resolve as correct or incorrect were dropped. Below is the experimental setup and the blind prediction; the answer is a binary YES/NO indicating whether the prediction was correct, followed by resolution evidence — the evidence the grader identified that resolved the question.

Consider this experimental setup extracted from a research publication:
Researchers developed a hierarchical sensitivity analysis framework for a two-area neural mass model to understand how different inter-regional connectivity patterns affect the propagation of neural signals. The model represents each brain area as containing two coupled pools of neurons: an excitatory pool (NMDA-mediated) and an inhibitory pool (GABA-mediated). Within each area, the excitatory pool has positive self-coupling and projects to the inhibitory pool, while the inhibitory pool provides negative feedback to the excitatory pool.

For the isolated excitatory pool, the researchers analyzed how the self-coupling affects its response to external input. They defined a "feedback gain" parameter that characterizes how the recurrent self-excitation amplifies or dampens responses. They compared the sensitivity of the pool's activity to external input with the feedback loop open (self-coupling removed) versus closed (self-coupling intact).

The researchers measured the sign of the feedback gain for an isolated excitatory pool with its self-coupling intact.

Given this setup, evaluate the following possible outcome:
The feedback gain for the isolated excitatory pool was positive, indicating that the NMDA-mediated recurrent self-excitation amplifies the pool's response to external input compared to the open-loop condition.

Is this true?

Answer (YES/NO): YES